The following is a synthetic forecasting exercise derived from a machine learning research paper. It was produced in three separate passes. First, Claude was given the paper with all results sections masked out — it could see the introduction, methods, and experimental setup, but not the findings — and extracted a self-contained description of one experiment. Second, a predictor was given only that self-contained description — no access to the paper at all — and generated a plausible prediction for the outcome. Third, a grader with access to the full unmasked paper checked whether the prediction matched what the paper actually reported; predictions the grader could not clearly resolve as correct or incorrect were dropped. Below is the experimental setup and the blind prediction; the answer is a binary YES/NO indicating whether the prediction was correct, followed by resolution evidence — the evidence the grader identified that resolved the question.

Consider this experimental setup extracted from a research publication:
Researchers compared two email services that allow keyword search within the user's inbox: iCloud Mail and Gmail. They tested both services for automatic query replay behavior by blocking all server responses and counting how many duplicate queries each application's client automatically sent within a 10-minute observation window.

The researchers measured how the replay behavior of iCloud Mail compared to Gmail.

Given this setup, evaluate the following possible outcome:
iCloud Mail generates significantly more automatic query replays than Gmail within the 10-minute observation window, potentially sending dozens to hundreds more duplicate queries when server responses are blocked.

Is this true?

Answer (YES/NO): NO